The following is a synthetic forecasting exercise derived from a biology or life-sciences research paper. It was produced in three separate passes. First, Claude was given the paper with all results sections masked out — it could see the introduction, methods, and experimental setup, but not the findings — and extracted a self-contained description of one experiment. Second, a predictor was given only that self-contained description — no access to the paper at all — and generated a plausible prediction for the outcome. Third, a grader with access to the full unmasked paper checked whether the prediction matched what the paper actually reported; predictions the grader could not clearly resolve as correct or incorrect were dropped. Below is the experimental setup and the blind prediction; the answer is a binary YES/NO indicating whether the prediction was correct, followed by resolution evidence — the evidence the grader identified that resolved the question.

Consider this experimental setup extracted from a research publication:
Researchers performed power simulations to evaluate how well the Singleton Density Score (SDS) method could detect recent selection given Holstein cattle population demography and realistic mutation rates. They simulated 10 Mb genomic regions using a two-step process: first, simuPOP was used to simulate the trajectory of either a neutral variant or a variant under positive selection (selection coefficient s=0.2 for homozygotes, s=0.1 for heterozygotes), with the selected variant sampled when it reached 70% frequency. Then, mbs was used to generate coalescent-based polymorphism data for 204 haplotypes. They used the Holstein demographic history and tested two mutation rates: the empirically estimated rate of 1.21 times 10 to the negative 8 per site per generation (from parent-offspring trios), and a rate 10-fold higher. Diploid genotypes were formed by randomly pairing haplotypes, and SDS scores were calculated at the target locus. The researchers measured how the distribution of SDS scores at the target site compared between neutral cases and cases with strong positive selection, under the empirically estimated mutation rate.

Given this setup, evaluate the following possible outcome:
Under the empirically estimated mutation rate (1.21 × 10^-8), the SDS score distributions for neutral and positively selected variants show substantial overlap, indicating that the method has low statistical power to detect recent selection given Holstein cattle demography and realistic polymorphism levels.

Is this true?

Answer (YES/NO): NO